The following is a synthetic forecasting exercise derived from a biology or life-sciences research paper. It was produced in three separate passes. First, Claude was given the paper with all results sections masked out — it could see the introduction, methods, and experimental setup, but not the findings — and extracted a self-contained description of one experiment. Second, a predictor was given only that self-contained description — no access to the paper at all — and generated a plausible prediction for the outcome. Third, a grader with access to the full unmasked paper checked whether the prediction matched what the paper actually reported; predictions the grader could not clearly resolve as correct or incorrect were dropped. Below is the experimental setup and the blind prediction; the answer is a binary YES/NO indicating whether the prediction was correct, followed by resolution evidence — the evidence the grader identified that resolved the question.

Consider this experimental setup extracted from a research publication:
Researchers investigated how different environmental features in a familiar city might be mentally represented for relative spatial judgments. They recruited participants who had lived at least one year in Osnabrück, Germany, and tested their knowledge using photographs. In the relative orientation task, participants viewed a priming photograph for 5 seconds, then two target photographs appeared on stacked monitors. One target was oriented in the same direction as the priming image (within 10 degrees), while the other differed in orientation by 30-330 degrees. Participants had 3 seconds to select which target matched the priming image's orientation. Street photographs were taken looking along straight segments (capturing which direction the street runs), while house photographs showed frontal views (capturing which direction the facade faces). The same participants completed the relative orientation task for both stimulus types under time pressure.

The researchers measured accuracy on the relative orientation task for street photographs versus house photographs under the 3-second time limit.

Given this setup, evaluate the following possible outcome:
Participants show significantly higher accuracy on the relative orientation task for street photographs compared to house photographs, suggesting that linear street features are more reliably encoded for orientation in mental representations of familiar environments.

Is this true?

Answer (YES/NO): NO